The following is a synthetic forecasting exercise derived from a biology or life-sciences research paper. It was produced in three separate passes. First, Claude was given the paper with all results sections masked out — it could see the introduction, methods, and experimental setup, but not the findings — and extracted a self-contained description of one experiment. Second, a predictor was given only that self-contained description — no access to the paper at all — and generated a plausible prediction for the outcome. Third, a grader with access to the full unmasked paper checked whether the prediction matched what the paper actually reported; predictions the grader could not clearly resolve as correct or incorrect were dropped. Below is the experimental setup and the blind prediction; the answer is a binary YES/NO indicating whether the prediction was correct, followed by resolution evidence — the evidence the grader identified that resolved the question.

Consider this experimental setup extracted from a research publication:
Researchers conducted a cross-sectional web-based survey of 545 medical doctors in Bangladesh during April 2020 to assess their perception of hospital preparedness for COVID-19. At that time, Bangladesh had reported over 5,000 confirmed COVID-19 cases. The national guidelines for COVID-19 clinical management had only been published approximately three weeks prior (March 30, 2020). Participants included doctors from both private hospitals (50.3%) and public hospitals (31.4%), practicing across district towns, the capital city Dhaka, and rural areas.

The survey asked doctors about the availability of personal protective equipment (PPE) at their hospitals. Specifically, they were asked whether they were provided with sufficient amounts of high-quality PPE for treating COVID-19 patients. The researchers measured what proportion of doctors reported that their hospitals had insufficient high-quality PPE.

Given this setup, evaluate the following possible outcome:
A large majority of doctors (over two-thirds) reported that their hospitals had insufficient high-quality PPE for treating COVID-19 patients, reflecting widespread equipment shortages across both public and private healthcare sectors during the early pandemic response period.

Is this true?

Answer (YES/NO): YES